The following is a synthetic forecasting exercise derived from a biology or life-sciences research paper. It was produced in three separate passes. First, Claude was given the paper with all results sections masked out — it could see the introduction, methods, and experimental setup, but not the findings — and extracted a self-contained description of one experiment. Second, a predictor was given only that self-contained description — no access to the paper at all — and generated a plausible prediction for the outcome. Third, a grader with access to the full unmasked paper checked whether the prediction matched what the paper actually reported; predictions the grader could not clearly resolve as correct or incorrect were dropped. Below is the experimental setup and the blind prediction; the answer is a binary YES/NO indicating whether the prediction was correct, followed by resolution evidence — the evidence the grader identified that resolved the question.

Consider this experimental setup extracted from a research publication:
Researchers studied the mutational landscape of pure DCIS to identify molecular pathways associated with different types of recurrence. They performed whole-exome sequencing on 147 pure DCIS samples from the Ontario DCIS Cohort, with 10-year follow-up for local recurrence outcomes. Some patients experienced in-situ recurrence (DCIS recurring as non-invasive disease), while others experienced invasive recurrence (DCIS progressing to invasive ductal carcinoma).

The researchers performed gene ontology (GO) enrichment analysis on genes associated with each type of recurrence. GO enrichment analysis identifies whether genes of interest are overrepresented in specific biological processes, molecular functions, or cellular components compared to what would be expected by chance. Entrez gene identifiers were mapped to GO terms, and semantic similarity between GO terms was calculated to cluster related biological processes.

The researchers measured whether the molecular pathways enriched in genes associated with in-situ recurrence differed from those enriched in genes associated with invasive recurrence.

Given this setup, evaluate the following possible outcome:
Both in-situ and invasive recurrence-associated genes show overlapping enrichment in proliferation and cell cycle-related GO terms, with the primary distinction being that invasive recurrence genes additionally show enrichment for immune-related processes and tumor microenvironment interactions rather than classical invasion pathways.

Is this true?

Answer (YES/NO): NO